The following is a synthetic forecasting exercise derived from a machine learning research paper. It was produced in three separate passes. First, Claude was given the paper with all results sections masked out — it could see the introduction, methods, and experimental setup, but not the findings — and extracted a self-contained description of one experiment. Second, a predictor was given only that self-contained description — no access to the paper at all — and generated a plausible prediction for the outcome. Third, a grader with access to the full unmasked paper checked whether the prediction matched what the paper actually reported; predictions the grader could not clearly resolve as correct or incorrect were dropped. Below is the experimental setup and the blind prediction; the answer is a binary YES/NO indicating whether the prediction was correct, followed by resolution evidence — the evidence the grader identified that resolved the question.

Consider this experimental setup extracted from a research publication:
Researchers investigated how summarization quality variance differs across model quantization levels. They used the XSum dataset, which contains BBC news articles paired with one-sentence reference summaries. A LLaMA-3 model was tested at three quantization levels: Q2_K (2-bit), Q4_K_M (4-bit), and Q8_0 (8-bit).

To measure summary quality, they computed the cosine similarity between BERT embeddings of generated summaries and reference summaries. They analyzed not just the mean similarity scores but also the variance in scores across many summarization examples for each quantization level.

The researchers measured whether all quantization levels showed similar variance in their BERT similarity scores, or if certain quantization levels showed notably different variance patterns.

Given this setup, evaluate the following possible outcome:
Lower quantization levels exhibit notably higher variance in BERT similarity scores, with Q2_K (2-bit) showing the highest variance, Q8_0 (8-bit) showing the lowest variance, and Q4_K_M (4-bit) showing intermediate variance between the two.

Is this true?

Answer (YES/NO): NO